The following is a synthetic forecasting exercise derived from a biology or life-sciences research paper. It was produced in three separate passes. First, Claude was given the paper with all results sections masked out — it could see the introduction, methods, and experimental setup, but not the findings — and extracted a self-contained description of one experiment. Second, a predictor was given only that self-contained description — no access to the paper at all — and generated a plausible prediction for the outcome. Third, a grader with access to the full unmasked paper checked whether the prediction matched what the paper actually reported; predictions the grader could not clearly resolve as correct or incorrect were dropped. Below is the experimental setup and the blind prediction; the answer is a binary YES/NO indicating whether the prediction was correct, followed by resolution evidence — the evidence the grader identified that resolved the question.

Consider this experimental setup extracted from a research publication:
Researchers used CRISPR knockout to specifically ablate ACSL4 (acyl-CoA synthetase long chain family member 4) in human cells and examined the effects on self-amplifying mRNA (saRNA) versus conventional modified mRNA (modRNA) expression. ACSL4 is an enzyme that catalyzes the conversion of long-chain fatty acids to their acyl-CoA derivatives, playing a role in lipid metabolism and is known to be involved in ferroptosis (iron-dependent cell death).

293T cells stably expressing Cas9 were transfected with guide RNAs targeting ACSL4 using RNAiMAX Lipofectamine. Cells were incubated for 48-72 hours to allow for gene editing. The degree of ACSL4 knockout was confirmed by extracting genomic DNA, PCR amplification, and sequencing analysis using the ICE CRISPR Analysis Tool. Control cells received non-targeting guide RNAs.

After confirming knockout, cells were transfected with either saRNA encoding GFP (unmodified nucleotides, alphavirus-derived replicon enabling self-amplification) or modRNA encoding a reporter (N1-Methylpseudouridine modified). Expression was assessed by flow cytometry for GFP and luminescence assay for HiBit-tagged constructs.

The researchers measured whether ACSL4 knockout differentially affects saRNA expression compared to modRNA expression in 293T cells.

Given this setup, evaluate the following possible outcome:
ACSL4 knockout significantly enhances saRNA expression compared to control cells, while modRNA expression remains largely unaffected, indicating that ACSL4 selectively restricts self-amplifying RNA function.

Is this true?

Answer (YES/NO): NO